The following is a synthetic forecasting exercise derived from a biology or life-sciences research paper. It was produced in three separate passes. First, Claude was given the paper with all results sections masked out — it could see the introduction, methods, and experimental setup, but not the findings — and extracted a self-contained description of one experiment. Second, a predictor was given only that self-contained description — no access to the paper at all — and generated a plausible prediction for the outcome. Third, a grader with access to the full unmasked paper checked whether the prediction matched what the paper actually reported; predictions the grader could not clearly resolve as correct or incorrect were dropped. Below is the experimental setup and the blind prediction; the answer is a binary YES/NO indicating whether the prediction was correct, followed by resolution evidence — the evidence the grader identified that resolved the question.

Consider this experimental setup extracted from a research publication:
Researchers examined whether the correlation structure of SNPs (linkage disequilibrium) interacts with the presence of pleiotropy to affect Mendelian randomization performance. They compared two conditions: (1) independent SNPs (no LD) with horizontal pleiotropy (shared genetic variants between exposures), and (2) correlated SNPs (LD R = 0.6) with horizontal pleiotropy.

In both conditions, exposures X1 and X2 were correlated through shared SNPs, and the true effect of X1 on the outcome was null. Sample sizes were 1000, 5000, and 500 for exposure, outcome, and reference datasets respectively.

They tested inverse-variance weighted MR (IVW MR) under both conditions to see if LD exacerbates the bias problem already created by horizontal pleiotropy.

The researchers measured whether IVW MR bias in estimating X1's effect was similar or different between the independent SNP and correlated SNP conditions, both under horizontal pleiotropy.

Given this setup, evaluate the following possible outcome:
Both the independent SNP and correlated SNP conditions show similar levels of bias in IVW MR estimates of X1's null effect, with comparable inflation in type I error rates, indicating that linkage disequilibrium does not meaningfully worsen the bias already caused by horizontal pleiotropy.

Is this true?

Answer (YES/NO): YES